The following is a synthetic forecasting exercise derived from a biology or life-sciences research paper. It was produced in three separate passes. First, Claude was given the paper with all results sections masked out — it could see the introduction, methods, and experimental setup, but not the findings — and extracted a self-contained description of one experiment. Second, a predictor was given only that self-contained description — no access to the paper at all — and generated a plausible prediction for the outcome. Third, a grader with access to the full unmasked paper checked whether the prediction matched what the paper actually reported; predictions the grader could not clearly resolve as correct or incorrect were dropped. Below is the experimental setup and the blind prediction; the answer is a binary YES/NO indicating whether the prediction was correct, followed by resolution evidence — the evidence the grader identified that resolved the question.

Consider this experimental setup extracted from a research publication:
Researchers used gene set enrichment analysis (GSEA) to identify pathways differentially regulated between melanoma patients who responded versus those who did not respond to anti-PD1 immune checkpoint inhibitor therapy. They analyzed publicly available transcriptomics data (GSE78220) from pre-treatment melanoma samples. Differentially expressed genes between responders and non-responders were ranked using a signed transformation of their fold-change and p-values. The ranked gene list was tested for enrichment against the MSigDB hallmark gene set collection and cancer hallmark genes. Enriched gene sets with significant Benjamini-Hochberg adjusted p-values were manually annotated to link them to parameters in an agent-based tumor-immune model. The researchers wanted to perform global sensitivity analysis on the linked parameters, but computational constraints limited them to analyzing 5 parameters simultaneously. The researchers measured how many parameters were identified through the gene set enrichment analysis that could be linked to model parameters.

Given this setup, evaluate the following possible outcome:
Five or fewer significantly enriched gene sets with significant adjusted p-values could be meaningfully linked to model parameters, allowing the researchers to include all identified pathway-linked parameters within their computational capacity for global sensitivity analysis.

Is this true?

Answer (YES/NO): NO